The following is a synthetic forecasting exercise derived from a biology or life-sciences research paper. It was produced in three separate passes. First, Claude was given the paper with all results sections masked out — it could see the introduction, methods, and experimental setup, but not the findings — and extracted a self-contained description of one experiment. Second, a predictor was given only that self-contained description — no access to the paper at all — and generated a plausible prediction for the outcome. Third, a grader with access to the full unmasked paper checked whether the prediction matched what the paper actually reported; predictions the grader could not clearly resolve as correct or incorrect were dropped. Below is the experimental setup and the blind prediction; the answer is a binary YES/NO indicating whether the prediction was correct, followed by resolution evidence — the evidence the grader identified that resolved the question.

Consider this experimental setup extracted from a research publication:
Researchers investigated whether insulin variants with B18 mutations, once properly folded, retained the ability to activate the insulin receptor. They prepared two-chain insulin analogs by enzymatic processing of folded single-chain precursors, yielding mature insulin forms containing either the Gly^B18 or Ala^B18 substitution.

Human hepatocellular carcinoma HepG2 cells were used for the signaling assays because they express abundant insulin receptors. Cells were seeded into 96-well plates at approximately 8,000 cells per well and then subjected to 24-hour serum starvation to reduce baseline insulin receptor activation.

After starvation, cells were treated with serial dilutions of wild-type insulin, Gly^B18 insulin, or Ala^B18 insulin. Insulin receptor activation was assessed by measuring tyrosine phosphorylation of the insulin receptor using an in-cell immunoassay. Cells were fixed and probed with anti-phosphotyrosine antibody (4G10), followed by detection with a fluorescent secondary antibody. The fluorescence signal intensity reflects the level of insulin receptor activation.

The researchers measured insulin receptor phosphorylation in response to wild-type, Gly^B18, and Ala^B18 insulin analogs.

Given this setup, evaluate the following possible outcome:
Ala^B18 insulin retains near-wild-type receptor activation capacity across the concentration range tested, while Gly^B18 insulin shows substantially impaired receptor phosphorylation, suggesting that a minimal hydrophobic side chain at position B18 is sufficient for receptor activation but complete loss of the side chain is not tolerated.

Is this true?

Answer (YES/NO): NO